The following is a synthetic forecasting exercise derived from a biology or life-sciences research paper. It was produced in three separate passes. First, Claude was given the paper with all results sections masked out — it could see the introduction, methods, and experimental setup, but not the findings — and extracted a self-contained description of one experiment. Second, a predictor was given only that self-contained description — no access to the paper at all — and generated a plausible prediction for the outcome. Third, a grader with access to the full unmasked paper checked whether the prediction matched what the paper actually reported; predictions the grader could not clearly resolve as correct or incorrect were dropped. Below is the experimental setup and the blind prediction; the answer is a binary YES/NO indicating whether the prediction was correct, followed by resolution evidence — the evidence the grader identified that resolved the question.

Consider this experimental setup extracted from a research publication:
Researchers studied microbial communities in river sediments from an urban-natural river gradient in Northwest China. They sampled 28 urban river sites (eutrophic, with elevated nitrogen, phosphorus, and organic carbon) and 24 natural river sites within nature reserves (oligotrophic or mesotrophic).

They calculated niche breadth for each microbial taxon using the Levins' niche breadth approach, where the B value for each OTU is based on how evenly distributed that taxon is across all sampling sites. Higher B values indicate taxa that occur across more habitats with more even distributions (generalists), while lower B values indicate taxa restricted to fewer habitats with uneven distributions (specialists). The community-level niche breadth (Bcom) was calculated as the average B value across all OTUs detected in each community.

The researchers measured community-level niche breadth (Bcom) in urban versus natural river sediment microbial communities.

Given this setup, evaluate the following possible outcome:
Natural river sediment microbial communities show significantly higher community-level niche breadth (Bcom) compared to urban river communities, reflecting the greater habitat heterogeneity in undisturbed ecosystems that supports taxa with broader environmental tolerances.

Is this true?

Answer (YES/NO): YES